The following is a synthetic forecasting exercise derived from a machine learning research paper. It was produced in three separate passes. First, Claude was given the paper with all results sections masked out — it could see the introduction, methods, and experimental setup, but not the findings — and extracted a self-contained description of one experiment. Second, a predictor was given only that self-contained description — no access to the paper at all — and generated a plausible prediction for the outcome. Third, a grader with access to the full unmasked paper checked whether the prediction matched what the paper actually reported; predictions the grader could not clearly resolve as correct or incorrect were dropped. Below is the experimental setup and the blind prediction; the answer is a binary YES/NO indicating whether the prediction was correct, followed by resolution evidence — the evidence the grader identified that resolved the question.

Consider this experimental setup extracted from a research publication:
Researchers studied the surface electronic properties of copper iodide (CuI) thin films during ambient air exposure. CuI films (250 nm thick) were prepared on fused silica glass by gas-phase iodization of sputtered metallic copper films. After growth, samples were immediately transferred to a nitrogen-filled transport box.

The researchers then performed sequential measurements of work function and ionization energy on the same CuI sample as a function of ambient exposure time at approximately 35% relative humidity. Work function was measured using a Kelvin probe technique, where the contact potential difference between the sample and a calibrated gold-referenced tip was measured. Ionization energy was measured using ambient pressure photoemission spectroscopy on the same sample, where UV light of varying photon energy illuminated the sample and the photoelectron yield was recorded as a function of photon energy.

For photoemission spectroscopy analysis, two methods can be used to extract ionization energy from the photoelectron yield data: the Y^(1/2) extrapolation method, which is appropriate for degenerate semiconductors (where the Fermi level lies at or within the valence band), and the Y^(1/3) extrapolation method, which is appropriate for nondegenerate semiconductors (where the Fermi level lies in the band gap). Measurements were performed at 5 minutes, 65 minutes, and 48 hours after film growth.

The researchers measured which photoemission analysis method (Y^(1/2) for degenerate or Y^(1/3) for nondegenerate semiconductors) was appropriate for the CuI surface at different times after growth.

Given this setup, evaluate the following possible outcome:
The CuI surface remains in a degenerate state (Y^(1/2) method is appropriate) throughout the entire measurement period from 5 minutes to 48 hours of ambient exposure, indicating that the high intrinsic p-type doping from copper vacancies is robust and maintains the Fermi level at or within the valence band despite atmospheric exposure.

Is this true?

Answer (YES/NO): NO